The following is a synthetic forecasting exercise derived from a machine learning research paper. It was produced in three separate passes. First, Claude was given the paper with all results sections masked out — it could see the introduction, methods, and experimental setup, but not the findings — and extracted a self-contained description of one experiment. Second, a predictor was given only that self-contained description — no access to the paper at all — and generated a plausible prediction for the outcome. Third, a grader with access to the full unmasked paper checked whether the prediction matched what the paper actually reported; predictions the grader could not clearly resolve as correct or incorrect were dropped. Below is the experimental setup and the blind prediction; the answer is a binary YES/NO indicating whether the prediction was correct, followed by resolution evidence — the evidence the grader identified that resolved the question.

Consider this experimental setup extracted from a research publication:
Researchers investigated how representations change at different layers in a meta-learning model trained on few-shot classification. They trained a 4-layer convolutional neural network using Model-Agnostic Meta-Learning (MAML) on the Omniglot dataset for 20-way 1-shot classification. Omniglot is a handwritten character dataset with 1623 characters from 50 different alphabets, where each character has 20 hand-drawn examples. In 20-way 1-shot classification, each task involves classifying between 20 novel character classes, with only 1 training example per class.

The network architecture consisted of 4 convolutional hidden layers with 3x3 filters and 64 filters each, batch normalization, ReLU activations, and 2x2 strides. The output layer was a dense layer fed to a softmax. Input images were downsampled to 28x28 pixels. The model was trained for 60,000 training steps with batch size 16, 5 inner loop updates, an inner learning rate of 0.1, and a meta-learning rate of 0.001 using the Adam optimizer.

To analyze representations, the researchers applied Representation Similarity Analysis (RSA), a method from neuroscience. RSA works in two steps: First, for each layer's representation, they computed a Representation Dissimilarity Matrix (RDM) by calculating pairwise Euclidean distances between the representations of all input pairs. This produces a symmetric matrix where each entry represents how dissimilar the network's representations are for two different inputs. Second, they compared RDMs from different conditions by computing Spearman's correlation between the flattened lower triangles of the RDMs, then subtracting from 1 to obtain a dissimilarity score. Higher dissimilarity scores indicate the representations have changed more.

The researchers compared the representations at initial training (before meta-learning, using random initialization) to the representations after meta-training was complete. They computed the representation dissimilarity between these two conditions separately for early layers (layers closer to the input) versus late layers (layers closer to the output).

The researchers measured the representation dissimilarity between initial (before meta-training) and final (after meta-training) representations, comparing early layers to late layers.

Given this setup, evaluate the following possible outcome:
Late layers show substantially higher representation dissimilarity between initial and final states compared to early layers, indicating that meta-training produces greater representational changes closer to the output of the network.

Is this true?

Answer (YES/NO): YES